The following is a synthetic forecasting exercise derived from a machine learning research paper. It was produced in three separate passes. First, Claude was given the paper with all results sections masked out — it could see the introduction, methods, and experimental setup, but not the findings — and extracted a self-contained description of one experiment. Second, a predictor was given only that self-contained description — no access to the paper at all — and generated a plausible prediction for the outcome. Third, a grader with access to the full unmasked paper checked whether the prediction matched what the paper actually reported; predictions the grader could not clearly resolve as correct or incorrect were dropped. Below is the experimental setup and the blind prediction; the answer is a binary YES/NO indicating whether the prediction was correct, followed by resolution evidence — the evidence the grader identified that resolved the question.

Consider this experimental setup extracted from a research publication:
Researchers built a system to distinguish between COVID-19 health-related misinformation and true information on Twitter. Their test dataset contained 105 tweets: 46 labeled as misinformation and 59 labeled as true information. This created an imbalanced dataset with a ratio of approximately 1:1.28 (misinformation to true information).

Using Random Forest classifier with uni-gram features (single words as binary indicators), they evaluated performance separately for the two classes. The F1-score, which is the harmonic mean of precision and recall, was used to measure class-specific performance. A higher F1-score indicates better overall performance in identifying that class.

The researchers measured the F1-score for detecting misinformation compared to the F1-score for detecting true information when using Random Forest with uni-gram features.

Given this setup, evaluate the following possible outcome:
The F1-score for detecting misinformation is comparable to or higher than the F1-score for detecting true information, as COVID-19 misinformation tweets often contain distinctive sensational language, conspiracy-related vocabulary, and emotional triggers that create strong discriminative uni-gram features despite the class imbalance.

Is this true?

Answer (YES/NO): NO